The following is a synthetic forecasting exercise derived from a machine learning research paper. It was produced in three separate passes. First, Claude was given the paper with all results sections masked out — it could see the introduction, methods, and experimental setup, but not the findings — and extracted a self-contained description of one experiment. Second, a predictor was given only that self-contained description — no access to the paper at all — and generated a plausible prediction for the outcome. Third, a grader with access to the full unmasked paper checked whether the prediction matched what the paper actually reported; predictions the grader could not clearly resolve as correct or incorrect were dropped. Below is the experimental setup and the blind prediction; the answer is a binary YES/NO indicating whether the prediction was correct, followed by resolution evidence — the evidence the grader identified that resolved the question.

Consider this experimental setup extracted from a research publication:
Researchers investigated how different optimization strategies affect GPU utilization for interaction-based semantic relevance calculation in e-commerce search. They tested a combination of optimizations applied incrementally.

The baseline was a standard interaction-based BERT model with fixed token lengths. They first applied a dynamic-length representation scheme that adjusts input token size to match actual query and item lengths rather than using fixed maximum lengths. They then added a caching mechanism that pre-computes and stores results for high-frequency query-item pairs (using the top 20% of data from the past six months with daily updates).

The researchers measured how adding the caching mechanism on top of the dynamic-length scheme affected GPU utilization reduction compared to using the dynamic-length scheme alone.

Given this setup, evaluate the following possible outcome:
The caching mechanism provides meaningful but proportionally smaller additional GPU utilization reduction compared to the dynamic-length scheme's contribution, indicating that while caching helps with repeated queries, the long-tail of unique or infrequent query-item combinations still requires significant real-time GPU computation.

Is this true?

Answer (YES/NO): YES